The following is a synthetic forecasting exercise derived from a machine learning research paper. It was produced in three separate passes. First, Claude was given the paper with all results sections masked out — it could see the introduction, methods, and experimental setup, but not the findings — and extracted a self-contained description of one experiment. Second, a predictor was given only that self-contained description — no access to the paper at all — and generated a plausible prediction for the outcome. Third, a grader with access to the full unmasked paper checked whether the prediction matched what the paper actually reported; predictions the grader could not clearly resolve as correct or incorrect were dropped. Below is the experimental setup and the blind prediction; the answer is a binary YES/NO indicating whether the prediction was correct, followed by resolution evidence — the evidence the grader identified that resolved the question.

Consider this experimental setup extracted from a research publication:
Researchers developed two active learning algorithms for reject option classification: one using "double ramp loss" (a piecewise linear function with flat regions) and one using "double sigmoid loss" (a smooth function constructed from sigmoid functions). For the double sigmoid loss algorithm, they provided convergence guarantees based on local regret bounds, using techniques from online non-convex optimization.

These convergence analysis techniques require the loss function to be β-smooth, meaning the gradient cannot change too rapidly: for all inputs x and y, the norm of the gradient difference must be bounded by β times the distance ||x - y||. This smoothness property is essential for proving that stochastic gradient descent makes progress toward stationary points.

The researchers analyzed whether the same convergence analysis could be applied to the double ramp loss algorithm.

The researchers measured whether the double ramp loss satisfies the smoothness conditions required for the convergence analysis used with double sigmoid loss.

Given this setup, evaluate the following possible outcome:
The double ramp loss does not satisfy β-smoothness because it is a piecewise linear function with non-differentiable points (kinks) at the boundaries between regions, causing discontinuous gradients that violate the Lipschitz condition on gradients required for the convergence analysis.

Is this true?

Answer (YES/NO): YES